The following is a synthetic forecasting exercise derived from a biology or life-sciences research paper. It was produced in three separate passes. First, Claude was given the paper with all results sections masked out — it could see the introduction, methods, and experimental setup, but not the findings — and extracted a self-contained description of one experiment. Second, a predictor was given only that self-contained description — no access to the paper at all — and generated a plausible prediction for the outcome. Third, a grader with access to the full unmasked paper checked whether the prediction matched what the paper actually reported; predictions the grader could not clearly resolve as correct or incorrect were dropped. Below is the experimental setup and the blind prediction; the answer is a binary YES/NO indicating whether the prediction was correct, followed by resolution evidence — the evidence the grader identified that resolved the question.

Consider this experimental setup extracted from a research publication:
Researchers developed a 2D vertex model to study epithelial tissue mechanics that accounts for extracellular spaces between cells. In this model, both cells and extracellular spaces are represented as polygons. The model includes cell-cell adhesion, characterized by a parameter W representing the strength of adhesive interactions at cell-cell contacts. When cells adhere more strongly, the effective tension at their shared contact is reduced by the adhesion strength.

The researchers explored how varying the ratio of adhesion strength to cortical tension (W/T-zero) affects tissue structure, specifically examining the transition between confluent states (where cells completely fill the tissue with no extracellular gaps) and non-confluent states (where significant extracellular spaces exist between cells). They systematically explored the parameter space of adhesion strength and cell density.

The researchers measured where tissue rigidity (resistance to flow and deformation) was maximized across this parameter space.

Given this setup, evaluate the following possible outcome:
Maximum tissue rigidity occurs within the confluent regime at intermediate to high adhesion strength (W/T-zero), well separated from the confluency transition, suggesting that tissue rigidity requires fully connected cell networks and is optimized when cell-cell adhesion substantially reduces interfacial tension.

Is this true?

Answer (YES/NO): NO